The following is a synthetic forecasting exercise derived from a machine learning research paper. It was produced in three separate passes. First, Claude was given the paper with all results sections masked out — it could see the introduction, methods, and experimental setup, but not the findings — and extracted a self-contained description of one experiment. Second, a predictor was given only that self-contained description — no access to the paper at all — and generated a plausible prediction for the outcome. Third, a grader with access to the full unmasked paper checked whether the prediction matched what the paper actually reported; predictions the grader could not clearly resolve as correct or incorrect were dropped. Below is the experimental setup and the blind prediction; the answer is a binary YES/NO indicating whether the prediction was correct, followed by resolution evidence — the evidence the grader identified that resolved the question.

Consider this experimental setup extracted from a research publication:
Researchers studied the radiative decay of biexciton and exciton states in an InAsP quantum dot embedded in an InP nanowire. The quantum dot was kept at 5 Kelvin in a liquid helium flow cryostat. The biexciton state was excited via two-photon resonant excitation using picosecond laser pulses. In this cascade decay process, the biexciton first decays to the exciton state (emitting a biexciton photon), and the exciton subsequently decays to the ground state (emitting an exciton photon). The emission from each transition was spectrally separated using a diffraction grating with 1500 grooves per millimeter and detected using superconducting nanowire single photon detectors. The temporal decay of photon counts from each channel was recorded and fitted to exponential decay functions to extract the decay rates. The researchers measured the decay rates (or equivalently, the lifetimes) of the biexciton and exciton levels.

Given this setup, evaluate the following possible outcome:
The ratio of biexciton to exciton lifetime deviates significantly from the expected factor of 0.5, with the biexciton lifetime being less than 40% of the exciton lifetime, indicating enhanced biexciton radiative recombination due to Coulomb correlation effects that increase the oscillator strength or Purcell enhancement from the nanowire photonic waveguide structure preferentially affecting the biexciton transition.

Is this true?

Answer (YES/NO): YES